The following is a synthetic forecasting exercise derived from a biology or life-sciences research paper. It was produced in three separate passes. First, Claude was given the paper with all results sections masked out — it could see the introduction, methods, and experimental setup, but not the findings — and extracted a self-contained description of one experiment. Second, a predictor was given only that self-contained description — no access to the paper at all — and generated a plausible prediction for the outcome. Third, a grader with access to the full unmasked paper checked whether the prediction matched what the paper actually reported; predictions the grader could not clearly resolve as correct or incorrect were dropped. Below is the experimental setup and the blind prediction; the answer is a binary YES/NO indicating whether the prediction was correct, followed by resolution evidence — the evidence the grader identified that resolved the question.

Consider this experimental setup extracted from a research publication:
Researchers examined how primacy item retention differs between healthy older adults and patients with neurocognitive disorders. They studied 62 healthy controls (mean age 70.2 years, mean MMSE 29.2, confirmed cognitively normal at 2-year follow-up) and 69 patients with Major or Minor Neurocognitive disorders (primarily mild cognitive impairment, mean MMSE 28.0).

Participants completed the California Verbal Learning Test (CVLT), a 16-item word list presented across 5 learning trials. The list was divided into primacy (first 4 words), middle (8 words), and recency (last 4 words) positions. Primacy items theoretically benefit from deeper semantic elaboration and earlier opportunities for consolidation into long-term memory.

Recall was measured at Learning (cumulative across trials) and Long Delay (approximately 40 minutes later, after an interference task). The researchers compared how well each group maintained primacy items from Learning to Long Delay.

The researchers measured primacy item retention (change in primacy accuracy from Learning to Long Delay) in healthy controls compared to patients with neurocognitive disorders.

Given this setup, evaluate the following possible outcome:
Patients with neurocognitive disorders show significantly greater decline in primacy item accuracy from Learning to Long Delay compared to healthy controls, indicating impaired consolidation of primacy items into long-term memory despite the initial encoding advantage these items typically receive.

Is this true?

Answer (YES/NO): NO